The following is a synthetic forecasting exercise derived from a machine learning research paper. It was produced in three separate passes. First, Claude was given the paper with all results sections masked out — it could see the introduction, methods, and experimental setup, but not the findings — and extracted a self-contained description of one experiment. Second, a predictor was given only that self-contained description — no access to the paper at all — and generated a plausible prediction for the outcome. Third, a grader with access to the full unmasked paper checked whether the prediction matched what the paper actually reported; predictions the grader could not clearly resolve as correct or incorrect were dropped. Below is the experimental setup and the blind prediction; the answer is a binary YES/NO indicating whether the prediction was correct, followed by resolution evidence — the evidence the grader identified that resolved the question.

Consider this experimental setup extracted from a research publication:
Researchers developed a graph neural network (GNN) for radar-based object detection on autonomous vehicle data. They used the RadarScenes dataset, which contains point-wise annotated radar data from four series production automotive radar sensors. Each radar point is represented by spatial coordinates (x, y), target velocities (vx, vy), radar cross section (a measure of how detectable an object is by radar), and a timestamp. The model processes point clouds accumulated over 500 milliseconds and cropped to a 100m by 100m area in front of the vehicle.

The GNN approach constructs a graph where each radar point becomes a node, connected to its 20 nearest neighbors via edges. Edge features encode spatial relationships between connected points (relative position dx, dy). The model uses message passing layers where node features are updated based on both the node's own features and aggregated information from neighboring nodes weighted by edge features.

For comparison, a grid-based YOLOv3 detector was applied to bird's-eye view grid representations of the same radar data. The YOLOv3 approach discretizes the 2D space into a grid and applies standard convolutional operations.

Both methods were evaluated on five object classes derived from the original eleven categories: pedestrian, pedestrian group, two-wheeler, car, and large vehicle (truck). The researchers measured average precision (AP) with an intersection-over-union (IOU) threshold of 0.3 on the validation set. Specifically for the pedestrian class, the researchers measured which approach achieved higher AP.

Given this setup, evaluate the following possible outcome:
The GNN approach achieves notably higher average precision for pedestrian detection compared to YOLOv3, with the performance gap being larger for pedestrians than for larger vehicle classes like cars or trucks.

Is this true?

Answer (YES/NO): NO